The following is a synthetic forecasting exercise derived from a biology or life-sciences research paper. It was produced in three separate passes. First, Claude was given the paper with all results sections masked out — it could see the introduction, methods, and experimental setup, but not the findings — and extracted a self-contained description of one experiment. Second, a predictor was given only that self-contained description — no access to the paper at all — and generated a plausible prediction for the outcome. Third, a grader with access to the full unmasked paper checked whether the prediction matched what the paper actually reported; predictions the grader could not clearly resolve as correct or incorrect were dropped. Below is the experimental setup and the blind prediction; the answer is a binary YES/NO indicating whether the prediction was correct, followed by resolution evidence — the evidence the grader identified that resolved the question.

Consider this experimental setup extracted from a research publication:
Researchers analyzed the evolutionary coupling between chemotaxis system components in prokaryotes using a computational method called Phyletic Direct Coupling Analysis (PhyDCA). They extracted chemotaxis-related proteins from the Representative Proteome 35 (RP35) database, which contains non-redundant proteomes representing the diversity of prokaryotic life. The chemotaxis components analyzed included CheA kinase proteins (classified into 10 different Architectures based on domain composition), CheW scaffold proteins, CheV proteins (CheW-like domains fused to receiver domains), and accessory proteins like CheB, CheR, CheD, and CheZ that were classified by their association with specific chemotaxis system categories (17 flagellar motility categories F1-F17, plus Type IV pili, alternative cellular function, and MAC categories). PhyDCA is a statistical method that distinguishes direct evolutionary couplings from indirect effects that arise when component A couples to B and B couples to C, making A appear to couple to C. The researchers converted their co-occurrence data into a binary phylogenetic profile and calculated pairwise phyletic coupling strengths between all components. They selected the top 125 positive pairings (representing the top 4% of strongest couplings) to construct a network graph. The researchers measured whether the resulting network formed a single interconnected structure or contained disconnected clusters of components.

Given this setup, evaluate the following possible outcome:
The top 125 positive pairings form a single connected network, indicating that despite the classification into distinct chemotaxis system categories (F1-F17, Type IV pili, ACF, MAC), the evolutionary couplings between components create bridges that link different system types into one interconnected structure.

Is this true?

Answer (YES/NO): NO